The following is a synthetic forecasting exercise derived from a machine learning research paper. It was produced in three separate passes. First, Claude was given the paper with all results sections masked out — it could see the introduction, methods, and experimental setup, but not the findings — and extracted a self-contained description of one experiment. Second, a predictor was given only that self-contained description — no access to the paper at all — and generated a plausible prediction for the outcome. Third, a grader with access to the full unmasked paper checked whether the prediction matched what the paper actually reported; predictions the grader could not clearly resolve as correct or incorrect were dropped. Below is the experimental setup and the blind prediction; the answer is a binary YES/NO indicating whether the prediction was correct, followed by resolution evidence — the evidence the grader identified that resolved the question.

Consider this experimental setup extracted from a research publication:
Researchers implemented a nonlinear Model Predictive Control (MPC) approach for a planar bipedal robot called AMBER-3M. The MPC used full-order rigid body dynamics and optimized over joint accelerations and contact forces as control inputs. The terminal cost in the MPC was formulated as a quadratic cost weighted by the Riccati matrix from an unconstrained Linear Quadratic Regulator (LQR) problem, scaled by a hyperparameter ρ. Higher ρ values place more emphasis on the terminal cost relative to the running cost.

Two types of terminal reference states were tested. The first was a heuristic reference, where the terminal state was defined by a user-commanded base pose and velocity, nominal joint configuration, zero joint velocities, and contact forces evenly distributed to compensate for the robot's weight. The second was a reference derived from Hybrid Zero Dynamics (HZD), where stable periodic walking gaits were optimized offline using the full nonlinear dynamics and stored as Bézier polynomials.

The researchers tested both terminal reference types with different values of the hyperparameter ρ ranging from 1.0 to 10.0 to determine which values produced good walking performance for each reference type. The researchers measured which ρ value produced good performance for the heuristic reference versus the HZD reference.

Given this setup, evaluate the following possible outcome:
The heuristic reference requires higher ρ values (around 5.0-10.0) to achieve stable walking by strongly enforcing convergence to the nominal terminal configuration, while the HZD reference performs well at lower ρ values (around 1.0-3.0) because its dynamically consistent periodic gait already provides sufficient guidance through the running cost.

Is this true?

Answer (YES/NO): NO